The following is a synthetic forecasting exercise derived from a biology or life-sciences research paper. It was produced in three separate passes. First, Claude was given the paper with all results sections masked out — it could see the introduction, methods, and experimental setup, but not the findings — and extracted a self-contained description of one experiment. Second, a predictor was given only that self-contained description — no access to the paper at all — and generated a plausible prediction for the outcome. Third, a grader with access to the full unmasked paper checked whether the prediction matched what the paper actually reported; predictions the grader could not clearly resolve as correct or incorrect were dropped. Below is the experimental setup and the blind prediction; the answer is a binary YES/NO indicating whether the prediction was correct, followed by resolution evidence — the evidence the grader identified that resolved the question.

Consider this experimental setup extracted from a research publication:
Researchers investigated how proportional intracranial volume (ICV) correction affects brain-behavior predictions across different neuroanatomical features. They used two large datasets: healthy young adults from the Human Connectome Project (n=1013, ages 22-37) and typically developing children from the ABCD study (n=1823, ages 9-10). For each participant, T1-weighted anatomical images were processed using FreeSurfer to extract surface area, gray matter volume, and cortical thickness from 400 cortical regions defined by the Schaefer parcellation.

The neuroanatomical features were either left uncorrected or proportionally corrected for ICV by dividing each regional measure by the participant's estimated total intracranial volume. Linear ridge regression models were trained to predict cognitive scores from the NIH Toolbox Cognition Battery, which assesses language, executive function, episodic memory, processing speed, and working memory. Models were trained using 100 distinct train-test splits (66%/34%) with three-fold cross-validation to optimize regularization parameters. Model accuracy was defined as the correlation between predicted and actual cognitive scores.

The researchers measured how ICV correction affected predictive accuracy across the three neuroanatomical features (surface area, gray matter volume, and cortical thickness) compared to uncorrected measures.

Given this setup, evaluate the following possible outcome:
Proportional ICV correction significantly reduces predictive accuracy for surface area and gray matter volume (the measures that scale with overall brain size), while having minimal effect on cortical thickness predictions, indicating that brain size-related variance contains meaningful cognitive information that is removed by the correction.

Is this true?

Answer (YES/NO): NO